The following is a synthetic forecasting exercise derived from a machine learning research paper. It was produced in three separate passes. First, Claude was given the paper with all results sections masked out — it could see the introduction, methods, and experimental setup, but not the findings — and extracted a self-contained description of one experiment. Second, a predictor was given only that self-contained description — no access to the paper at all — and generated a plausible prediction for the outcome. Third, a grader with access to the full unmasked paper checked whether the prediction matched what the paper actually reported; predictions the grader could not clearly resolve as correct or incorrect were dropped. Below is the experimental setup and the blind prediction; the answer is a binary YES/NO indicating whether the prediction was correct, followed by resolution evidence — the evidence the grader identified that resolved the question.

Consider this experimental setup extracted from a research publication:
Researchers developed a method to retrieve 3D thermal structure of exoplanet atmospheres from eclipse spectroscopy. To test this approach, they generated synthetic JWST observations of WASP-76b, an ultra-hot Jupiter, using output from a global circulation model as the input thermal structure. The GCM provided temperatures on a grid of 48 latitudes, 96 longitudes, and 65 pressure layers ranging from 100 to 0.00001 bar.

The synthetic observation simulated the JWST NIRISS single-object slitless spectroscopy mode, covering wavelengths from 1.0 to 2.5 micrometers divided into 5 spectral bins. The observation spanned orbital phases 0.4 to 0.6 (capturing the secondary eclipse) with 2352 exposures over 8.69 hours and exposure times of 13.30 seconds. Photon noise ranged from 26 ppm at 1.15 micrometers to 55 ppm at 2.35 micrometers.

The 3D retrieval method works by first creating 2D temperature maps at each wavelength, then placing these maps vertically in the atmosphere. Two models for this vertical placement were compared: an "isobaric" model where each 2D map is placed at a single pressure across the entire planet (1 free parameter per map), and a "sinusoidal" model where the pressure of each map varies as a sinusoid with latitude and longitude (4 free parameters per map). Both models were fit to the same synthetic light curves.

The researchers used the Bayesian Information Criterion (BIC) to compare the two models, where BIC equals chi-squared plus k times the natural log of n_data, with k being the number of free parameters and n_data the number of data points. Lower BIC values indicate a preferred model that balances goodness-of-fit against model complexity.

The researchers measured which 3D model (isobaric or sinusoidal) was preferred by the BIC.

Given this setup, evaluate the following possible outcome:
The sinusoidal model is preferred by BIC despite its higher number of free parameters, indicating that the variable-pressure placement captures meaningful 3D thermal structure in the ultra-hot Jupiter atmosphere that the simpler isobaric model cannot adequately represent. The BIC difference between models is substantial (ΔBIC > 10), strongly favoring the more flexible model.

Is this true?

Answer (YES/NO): YES